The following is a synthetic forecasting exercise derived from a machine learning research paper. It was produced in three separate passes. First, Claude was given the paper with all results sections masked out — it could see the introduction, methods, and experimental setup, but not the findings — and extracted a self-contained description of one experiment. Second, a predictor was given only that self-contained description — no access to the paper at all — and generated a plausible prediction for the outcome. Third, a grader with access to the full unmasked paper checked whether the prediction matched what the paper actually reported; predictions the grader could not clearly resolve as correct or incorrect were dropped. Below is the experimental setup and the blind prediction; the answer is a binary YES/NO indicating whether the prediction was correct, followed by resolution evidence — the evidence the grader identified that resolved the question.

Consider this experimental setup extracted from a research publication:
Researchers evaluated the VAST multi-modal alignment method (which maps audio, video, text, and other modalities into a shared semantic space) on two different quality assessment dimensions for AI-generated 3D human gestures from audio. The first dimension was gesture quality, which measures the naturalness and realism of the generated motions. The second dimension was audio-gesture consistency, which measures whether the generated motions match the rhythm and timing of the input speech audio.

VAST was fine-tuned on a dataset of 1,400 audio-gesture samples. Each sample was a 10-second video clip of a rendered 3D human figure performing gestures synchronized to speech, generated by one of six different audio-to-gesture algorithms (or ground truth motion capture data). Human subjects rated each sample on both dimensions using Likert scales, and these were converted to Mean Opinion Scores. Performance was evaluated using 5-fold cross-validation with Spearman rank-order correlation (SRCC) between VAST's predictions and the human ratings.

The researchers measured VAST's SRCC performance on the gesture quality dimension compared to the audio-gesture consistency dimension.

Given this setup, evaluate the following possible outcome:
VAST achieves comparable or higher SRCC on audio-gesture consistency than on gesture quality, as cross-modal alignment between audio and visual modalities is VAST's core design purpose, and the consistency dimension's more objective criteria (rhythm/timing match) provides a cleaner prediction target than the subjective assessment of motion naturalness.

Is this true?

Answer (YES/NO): NO